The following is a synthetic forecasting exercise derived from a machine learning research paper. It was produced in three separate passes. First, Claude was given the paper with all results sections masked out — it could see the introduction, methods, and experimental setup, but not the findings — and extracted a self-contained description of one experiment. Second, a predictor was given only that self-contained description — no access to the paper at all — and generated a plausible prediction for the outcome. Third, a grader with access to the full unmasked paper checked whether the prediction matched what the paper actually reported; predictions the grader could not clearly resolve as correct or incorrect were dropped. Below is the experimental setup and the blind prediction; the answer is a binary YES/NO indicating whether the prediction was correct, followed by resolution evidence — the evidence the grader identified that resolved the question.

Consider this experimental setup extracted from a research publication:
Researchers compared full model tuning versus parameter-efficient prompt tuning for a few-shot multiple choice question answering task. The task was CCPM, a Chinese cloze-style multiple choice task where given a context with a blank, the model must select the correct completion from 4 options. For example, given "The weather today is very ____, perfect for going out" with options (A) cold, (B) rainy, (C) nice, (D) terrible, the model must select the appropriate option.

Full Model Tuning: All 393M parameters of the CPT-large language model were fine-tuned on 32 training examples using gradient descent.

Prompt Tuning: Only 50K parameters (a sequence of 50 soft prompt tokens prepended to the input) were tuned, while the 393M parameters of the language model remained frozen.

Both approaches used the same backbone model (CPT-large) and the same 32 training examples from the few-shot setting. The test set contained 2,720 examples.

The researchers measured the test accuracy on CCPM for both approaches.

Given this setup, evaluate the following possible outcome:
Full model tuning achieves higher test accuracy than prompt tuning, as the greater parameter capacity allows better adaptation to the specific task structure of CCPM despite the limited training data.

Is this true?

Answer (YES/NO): YES